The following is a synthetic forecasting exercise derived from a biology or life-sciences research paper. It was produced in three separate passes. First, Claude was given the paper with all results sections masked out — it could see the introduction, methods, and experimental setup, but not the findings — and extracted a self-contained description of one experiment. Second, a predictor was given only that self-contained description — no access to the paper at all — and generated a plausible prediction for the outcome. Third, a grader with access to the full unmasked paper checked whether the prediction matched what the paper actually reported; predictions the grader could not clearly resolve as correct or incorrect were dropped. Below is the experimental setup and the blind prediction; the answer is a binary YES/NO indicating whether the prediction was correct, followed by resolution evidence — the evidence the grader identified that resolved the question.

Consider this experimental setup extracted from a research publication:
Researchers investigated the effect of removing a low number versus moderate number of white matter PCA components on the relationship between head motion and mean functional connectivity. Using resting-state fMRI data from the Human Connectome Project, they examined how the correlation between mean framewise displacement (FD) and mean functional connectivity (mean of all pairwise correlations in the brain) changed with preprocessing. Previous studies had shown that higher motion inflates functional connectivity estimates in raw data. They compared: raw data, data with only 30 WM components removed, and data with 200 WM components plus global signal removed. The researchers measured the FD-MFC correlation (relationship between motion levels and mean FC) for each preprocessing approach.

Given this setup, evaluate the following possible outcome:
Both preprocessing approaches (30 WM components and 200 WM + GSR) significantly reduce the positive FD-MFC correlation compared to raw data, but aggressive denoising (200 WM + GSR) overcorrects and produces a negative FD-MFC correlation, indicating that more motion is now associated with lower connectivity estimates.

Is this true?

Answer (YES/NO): NO